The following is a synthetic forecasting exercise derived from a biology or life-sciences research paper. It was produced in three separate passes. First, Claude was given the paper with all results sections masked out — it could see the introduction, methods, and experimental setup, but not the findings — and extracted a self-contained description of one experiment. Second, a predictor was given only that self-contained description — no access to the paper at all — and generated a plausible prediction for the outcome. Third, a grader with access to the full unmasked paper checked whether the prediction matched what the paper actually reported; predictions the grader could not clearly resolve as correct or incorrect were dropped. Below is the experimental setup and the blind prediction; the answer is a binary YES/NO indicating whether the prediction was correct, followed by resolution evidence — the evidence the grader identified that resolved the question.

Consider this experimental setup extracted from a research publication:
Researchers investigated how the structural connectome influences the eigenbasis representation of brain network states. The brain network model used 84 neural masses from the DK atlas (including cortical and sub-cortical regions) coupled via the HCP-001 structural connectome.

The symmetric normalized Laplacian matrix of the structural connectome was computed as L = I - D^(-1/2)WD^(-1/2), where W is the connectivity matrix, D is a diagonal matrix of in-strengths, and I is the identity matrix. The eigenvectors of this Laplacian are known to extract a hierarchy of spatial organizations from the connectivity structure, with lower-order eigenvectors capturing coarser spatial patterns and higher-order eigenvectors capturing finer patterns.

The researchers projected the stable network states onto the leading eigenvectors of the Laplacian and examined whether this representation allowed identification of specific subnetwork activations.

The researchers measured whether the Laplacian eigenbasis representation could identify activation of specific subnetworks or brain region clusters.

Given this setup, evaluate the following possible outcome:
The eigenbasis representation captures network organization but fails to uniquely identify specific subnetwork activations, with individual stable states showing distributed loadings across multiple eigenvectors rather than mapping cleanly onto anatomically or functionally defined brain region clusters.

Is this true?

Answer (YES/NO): NO